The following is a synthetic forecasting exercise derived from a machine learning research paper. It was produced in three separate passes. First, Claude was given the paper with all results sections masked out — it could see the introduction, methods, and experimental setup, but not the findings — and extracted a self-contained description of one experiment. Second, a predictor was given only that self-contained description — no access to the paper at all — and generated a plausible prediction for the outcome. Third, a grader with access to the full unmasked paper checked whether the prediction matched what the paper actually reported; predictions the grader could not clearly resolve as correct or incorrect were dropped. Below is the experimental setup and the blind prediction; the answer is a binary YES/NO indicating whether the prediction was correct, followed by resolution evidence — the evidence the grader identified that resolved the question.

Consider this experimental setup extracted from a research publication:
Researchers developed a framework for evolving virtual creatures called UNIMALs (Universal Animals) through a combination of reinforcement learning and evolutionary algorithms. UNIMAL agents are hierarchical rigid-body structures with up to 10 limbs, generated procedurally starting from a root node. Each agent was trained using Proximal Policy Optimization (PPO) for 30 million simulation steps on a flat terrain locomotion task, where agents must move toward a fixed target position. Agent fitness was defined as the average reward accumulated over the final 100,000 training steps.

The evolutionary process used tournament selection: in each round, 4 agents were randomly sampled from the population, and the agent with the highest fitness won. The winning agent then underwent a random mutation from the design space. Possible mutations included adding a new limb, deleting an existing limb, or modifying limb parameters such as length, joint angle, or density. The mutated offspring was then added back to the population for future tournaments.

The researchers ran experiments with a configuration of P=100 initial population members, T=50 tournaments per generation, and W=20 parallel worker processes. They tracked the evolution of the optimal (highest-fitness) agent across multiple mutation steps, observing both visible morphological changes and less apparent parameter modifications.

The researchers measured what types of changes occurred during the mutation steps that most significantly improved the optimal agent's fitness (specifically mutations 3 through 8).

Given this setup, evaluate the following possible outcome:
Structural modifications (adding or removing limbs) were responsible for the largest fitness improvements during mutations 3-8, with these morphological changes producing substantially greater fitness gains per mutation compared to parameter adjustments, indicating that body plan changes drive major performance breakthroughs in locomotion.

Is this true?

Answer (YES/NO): NO